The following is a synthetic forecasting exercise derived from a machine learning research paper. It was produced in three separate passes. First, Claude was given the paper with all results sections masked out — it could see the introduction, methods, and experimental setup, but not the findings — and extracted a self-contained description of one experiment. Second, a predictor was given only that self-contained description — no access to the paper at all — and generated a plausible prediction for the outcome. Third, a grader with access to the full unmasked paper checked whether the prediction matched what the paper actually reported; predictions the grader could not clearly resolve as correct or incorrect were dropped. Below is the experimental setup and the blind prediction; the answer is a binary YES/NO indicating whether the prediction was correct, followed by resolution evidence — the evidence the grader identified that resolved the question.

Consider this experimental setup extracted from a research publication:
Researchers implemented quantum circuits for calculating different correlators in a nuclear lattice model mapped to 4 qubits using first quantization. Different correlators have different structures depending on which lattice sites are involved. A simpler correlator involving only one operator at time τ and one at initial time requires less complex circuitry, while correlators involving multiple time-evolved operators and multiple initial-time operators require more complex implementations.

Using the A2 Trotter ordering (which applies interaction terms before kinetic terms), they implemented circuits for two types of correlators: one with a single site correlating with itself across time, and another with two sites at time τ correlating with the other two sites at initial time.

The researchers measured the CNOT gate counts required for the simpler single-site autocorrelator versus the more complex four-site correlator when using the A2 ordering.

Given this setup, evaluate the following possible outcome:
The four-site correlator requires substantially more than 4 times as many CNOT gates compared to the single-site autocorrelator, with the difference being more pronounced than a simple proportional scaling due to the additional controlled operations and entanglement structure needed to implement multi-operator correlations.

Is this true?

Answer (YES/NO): NO